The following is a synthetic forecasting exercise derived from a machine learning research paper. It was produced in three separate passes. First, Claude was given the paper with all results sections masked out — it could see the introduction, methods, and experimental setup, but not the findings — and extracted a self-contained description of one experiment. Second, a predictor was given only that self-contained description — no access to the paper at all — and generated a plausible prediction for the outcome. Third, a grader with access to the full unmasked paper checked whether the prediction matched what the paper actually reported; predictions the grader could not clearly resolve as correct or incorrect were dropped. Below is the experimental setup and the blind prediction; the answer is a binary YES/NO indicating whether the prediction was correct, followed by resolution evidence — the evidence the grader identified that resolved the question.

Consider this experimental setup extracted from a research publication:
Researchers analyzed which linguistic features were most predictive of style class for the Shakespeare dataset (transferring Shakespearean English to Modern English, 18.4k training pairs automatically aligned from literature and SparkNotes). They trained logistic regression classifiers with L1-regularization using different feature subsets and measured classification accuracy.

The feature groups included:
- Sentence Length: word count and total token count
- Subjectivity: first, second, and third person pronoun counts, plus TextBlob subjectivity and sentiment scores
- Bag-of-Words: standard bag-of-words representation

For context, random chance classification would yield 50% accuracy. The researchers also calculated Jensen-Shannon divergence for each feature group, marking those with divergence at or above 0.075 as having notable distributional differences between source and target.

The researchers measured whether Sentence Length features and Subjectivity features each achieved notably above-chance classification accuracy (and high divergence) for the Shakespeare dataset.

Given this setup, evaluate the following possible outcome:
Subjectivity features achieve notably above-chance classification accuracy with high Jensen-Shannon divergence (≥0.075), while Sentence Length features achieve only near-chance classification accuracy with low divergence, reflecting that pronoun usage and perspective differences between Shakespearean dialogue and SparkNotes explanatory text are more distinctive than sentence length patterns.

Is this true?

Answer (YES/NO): NO